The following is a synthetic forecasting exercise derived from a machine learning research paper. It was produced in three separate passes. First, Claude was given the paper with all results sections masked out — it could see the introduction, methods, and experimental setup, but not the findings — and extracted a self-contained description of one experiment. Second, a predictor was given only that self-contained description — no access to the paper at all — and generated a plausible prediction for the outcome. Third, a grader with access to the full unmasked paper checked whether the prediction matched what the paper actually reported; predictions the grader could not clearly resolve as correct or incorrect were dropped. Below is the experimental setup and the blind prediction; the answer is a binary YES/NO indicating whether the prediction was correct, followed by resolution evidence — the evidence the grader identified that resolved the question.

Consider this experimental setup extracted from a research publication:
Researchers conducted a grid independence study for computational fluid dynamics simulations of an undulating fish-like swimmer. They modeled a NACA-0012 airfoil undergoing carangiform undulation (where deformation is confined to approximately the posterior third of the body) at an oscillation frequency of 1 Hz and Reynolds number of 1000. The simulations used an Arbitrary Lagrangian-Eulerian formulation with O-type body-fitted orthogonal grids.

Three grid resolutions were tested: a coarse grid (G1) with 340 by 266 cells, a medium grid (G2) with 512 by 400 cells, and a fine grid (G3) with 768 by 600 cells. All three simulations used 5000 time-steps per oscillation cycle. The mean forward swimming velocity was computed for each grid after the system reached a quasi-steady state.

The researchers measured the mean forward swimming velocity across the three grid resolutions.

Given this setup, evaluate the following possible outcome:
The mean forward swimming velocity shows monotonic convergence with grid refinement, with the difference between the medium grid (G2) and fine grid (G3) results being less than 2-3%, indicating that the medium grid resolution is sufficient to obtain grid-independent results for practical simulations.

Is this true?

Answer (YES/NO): NO